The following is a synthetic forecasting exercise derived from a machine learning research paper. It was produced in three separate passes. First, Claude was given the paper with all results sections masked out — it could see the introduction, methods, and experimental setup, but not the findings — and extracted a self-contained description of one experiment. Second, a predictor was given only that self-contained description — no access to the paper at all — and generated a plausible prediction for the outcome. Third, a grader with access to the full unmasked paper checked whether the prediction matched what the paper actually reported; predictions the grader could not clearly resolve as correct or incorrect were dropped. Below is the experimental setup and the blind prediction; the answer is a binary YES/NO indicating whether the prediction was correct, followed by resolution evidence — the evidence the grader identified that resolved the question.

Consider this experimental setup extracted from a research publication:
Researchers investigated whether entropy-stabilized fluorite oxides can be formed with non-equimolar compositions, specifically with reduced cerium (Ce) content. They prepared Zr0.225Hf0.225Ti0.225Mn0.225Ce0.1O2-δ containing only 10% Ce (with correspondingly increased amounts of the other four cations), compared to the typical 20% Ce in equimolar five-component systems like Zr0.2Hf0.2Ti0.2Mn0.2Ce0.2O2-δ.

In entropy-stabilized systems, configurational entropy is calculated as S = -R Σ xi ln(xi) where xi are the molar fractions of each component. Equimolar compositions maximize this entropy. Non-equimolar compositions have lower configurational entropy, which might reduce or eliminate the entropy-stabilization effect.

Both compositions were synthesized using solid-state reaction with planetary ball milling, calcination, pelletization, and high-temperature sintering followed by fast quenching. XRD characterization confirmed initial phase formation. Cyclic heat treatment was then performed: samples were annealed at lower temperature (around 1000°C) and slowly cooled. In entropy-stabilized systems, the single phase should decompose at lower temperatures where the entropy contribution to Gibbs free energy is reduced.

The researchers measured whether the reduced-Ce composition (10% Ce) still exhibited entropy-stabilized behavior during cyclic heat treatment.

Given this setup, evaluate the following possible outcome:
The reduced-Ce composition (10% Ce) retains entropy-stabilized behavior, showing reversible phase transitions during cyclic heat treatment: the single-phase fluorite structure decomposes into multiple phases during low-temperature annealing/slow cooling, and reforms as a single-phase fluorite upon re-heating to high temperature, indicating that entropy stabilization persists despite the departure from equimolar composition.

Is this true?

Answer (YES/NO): YES